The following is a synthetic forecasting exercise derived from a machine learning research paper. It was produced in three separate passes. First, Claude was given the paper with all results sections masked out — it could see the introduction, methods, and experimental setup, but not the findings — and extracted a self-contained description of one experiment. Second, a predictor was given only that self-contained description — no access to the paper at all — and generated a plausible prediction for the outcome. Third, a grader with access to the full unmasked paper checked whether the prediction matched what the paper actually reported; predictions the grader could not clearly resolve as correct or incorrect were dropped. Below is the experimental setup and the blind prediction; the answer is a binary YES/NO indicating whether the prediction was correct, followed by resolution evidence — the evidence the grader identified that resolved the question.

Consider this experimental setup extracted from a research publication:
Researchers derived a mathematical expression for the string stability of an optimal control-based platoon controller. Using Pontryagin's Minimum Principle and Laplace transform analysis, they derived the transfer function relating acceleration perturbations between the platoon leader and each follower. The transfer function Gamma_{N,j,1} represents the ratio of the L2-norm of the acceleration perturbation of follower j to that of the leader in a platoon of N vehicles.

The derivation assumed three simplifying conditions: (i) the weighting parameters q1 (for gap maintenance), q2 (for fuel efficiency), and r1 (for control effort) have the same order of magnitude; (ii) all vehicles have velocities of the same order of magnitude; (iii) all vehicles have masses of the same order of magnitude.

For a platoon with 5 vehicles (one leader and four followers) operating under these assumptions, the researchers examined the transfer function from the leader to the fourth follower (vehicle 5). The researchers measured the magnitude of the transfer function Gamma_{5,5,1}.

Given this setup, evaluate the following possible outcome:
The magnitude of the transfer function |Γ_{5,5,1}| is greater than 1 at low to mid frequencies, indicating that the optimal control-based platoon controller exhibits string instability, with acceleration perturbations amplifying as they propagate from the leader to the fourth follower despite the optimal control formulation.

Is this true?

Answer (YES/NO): NO